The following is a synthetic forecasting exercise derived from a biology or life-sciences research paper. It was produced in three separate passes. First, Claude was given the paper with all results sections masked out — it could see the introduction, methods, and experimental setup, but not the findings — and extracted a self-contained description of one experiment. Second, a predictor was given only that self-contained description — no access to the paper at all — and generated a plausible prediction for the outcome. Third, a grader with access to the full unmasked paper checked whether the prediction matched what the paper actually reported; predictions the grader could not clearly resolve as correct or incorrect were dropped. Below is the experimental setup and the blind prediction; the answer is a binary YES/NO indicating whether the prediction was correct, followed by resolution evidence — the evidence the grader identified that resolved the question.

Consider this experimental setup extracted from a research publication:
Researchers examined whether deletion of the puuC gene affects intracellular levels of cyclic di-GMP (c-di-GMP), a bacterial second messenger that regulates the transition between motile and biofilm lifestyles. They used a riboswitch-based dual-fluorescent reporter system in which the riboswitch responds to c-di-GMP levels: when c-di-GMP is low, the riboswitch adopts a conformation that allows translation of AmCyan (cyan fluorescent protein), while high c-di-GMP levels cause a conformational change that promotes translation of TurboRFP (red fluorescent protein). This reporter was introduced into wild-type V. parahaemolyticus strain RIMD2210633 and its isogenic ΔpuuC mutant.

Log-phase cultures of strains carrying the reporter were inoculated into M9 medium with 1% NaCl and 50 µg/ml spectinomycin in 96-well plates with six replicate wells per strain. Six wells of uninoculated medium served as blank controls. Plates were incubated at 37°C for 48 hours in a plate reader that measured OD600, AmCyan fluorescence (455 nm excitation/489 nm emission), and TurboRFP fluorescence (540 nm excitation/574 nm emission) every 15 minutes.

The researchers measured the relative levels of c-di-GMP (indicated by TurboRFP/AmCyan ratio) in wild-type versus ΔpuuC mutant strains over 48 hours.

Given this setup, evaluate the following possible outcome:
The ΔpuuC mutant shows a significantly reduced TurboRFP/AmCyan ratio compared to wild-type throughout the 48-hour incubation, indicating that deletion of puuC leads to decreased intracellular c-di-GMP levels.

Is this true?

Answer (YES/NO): NO